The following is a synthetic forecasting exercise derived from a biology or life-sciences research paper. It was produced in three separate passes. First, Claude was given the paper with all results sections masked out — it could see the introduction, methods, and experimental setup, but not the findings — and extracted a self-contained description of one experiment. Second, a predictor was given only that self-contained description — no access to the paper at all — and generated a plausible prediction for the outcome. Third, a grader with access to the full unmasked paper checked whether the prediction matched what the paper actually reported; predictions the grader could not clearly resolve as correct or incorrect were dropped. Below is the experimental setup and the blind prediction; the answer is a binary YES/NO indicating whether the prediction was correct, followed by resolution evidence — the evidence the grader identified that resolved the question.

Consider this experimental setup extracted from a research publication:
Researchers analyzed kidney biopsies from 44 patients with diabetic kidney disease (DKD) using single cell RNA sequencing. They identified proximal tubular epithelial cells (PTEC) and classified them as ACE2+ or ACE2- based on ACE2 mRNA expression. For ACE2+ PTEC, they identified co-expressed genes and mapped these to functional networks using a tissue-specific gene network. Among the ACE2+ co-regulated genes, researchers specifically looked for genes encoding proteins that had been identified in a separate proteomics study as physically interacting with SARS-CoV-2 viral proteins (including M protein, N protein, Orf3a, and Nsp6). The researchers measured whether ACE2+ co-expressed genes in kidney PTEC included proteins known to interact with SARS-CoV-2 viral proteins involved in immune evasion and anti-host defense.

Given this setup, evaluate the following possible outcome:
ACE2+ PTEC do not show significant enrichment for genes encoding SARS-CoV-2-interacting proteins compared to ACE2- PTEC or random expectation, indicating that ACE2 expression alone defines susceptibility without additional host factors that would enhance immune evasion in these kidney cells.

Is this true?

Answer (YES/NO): NO